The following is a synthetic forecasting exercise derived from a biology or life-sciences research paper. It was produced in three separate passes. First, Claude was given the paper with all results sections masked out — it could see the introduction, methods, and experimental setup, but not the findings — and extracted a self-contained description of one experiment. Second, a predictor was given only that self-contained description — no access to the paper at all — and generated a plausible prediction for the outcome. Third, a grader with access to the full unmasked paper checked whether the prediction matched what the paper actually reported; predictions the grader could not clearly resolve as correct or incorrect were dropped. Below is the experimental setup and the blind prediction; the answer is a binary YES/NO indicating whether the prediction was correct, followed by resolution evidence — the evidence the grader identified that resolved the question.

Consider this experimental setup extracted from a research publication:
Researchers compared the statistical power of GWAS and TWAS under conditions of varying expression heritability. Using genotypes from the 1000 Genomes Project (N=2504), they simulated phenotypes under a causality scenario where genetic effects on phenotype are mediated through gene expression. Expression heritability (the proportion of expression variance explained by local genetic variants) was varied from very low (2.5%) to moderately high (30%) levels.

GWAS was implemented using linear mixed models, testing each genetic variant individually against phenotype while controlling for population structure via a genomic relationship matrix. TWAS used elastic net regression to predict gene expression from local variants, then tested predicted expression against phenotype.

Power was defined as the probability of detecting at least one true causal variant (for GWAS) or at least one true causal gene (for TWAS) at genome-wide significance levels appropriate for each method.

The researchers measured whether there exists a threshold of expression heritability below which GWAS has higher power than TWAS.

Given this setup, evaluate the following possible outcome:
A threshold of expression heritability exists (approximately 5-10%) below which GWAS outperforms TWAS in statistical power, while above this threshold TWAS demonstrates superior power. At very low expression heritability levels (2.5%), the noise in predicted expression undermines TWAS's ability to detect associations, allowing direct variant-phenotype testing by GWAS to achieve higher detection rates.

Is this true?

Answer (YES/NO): NO